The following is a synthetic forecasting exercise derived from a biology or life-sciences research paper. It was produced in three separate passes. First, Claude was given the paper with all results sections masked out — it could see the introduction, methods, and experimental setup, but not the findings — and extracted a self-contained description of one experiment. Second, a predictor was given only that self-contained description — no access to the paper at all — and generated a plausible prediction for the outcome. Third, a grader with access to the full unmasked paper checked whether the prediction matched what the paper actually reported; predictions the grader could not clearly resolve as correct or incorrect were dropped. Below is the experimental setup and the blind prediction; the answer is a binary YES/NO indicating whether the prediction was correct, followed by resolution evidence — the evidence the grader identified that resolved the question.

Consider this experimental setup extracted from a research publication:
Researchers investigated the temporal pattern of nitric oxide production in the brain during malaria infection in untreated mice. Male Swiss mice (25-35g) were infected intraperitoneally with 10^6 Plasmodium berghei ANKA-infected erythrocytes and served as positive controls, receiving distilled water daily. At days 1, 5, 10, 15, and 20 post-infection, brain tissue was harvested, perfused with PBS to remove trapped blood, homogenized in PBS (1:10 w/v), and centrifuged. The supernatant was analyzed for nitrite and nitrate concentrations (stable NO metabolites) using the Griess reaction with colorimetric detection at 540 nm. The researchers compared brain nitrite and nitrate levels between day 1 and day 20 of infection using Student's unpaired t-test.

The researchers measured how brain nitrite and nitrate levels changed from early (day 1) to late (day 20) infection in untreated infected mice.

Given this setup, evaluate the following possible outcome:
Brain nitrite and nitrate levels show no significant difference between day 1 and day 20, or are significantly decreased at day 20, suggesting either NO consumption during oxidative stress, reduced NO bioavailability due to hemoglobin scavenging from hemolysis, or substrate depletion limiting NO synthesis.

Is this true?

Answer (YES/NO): YES